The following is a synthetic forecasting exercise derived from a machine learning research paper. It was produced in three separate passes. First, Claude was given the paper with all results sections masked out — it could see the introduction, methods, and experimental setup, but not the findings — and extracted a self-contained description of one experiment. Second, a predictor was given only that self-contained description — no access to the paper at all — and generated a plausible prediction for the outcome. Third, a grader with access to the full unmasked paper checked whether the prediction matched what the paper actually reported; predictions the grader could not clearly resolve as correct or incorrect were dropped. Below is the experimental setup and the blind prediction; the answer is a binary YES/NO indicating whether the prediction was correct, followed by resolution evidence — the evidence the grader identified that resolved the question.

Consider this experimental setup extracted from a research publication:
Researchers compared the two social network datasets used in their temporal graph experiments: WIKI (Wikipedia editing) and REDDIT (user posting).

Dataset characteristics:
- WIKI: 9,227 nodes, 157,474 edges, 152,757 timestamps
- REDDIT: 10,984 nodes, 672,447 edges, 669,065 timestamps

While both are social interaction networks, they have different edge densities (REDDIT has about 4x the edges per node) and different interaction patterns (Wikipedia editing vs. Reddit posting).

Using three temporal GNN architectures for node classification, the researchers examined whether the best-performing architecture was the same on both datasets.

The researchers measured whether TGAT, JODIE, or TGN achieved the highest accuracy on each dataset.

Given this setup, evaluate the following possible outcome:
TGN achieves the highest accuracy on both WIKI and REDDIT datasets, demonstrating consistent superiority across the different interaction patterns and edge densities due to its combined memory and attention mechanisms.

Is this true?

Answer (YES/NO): NO